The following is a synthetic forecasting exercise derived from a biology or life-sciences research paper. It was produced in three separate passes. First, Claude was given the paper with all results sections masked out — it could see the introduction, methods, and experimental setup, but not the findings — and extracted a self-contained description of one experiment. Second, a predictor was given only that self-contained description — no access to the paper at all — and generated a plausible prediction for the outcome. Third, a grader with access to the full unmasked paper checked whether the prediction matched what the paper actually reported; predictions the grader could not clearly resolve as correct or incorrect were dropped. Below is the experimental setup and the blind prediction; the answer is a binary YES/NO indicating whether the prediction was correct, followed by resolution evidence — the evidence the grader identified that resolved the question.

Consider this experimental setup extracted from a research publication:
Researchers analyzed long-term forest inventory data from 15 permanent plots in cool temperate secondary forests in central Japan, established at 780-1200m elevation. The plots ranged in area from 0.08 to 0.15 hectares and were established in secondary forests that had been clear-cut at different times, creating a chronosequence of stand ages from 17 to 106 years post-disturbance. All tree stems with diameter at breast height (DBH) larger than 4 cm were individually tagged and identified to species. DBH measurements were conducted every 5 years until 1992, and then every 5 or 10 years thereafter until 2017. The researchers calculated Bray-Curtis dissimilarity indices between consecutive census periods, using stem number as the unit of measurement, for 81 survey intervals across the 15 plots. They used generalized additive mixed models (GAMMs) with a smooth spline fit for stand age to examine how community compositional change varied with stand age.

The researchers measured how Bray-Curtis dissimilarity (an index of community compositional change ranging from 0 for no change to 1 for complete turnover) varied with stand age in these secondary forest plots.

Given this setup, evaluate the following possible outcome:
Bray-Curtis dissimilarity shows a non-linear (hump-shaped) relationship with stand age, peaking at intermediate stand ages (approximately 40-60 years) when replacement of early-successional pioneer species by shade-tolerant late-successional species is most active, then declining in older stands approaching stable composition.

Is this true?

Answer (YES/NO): NO